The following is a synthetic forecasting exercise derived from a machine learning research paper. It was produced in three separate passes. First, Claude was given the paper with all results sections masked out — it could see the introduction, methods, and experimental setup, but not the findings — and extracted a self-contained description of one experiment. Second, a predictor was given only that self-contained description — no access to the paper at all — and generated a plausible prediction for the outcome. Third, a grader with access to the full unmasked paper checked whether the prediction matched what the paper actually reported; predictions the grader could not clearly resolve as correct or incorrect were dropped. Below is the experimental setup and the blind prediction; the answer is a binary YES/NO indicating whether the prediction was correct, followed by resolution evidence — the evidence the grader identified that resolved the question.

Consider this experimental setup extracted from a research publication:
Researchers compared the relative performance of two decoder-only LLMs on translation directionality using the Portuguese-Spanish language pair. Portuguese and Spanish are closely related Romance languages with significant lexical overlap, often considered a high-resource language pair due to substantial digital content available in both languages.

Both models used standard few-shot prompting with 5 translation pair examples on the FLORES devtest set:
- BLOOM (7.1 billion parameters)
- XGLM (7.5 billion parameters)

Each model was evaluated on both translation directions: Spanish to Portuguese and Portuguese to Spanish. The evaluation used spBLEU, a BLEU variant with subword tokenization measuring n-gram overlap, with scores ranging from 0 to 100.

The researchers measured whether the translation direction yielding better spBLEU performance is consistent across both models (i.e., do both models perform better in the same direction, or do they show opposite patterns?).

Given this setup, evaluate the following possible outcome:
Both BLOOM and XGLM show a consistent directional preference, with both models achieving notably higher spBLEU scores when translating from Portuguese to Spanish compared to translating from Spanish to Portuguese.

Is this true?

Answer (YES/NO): NO